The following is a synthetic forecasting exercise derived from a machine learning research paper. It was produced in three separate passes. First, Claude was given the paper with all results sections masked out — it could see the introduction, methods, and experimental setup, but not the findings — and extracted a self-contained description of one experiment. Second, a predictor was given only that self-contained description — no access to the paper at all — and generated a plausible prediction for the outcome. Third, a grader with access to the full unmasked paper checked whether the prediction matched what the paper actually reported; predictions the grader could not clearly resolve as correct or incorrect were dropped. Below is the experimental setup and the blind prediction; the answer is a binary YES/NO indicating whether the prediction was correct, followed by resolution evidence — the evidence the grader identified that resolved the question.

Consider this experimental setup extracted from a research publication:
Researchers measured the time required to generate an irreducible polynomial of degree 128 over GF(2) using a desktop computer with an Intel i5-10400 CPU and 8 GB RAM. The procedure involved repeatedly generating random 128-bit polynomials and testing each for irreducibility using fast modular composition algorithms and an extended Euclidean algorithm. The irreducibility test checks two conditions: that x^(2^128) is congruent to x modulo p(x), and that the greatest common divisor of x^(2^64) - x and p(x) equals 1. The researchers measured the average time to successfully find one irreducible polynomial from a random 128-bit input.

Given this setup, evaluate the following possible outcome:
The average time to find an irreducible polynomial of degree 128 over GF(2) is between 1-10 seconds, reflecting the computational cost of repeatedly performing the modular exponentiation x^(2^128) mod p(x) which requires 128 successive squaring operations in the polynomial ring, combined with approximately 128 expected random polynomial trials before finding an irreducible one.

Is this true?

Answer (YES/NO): NO